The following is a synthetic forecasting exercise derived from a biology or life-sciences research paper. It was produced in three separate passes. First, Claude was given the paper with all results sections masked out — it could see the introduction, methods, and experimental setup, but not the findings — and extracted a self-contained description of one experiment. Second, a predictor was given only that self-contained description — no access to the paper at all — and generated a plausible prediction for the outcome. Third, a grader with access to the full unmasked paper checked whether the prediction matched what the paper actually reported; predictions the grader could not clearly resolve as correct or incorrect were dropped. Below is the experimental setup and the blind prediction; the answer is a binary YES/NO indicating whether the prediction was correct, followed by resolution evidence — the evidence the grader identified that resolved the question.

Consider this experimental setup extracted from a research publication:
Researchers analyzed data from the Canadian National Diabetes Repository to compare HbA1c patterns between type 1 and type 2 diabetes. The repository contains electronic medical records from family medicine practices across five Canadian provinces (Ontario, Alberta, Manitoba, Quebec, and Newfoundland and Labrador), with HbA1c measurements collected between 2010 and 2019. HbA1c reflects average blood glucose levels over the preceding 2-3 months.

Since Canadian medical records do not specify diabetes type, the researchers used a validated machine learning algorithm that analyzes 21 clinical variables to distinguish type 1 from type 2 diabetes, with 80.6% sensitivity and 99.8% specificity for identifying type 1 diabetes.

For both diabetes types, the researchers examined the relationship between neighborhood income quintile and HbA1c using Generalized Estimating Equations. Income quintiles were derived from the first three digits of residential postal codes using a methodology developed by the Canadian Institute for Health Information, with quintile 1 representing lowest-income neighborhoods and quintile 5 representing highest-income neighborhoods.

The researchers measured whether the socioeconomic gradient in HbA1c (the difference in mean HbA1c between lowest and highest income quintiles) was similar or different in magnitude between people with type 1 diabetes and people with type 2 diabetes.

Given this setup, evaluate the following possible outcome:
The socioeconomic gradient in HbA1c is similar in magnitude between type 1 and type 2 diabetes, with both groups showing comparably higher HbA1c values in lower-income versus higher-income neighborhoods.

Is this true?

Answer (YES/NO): NO